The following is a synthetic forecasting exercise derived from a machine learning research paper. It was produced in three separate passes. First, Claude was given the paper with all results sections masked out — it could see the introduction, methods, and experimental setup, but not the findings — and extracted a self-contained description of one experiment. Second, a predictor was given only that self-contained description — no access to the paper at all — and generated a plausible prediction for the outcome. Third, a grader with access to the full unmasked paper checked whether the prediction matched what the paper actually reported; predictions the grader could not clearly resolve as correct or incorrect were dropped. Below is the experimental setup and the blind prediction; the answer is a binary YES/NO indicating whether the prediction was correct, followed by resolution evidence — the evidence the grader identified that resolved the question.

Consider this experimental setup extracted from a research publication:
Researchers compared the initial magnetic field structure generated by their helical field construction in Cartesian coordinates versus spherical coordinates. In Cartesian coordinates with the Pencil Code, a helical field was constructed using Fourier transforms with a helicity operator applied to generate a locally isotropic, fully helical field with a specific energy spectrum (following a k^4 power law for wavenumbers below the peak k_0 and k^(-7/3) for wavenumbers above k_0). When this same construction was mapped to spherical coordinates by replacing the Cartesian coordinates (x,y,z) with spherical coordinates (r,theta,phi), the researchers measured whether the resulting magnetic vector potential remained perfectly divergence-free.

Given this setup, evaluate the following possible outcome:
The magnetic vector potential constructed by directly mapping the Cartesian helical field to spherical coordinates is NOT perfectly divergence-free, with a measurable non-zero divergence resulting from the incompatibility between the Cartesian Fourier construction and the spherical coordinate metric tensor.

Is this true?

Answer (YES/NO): YES